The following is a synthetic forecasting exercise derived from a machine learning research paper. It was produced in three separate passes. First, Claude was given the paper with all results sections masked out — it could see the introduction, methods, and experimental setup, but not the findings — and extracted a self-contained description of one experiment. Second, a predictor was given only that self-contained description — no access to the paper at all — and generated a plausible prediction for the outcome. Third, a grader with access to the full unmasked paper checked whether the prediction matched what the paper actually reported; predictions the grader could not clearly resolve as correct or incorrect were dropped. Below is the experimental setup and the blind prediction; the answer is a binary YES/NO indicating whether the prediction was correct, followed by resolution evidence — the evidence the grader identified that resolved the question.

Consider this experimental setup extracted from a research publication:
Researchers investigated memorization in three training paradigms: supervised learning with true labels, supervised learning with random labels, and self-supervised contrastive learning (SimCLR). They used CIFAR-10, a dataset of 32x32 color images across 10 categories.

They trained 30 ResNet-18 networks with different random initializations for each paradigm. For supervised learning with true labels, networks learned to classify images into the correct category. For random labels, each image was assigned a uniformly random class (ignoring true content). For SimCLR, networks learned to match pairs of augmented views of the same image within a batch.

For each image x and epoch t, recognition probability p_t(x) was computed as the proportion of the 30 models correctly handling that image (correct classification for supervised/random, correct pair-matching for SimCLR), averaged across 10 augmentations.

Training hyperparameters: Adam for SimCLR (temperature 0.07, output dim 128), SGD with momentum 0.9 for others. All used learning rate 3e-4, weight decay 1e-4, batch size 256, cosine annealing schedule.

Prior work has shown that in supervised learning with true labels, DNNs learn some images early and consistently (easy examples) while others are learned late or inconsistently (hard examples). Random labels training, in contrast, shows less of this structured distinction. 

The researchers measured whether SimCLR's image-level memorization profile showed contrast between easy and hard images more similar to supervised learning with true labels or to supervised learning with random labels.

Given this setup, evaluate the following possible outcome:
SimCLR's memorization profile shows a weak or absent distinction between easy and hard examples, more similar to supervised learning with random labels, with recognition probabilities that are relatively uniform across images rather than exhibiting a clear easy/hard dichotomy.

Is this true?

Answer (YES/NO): YES